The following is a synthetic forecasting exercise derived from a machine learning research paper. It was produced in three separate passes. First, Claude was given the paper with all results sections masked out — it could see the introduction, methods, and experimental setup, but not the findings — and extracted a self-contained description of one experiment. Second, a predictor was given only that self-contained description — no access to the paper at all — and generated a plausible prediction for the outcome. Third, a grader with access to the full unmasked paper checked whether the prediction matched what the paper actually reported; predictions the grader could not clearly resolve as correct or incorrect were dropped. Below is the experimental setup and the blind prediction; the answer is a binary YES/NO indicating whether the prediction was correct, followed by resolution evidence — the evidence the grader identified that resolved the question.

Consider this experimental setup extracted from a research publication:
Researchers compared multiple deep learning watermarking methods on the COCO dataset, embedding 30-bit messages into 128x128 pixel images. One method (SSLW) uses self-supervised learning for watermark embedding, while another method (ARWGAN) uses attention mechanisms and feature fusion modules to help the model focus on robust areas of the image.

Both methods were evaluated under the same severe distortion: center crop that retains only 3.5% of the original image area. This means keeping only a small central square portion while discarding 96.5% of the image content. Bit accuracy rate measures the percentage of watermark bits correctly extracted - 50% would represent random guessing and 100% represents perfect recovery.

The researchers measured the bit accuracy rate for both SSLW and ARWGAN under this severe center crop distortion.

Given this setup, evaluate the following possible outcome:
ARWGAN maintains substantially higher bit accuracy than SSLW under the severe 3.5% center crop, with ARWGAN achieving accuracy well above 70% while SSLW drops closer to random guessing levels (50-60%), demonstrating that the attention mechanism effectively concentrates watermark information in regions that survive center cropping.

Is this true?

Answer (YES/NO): YES